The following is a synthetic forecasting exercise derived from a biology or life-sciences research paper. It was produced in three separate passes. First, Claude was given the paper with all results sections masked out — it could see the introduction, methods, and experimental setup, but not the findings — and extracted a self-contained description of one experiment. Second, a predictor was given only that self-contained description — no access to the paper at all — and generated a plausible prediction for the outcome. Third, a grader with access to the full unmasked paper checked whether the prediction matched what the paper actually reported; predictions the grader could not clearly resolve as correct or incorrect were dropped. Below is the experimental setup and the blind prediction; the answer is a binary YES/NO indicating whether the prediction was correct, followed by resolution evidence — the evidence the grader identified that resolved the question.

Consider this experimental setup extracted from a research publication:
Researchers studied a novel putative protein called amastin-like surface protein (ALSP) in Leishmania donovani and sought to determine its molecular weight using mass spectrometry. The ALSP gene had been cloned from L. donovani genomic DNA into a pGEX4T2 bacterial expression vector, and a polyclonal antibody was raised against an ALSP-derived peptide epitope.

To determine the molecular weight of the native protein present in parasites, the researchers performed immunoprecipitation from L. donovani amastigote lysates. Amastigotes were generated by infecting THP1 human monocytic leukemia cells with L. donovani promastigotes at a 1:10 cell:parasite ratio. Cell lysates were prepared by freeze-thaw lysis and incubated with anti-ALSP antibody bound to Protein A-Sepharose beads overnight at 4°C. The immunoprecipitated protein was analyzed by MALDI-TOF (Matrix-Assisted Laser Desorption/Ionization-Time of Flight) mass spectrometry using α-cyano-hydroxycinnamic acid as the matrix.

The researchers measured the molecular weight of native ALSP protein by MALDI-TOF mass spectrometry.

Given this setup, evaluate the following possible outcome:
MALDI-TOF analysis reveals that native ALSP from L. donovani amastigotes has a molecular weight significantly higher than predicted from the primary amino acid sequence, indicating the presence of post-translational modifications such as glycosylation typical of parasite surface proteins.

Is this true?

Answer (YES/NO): NO